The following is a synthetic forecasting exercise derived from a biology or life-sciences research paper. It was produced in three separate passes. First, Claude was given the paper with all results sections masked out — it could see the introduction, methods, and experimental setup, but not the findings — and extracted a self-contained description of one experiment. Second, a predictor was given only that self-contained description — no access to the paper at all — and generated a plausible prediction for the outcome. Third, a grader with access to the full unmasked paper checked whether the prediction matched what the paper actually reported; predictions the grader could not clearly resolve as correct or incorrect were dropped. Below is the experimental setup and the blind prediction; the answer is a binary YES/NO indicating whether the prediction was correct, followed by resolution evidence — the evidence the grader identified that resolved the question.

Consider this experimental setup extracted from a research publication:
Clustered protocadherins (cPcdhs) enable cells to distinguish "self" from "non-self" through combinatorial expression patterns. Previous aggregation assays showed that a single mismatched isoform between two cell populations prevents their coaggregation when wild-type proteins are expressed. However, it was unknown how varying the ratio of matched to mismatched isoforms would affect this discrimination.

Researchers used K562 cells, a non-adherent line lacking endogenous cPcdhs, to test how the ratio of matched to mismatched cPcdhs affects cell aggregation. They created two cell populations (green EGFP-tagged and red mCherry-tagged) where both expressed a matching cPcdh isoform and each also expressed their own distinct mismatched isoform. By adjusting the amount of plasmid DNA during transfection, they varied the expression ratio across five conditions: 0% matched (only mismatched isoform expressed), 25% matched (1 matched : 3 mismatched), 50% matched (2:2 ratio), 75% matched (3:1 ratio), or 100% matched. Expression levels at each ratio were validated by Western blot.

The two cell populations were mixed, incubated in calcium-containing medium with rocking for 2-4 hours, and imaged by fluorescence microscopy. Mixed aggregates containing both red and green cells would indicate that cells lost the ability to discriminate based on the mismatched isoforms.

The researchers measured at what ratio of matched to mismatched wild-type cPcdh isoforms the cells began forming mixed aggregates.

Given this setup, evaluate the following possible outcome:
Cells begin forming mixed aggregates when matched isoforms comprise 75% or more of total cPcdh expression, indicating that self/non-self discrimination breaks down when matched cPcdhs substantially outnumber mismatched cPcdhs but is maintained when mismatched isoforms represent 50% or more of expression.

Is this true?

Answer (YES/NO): YES